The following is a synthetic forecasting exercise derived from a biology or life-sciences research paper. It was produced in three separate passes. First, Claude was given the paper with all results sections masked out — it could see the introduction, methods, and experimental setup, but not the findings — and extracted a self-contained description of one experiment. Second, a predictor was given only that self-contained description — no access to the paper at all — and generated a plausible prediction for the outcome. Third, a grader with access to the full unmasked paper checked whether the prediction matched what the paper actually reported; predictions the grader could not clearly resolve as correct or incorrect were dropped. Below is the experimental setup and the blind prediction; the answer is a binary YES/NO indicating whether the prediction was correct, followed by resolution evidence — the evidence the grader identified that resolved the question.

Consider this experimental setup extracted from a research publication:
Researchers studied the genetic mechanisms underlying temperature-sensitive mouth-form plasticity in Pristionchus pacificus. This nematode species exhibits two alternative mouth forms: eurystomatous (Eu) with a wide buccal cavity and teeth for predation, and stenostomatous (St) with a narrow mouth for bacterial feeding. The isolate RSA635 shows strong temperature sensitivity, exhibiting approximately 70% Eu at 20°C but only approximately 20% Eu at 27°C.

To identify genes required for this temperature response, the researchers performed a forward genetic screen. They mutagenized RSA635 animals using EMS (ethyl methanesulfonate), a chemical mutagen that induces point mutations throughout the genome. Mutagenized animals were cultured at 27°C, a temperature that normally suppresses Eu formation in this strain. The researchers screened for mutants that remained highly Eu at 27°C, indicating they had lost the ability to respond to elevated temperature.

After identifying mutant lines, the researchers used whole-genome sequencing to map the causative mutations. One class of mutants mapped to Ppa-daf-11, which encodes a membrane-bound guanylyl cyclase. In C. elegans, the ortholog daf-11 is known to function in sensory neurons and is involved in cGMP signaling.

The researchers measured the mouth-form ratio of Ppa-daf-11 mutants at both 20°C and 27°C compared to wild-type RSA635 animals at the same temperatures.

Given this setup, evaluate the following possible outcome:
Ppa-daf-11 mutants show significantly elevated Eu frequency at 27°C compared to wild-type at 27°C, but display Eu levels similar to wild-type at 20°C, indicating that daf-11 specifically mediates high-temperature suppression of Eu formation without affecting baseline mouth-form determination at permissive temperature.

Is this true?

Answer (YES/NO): NO